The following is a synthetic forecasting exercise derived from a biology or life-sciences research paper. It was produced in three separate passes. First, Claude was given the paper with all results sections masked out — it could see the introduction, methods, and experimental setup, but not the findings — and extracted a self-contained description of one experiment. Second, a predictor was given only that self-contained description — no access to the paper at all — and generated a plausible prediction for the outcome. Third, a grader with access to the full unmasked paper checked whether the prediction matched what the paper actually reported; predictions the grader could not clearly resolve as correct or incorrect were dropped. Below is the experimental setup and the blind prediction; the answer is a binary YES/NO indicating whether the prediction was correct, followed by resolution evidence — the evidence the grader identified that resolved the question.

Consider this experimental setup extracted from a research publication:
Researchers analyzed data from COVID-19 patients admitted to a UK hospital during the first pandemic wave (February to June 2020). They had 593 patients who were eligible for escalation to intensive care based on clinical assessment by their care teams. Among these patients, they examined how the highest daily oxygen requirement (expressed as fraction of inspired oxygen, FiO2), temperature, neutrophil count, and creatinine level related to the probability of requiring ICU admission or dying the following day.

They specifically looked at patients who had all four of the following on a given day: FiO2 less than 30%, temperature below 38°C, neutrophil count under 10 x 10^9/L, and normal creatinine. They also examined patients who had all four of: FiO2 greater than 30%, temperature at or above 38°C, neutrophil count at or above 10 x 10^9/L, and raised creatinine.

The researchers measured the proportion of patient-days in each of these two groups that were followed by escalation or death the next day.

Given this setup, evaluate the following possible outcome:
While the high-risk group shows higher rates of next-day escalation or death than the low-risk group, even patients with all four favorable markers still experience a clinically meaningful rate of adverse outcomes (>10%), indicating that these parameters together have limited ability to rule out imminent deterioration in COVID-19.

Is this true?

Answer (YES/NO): NO